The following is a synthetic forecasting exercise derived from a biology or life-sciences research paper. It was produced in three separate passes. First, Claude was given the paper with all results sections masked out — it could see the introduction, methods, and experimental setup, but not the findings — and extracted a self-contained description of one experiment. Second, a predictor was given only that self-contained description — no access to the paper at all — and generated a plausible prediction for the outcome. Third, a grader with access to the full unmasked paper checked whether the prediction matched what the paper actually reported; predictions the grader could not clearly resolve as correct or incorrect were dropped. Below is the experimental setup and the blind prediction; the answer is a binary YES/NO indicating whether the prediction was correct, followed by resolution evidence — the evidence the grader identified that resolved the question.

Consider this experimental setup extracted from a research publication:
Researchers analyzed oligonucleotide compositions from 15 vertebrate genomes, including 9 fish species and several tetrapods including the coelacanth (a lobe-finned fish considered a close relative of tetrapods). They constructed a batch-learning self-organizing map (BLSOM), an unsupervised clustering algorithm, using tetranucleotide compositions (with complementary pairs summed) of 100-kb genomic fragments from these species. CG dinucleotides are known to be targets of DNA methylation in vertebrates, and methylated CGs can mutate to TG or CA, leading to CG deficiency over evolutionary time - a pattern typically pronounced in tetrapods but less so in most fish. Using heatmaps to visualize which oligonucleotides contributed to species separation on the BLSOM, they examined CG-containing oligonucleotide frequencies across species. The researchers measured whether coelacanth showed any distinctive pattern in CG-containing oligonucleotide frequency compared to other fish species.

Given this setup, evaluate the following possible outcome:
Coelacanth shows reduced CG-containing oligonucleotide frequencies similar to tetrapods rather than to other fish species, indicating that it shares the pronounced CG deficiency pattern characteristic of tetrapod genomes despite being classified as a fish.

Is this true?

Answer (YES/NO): YES